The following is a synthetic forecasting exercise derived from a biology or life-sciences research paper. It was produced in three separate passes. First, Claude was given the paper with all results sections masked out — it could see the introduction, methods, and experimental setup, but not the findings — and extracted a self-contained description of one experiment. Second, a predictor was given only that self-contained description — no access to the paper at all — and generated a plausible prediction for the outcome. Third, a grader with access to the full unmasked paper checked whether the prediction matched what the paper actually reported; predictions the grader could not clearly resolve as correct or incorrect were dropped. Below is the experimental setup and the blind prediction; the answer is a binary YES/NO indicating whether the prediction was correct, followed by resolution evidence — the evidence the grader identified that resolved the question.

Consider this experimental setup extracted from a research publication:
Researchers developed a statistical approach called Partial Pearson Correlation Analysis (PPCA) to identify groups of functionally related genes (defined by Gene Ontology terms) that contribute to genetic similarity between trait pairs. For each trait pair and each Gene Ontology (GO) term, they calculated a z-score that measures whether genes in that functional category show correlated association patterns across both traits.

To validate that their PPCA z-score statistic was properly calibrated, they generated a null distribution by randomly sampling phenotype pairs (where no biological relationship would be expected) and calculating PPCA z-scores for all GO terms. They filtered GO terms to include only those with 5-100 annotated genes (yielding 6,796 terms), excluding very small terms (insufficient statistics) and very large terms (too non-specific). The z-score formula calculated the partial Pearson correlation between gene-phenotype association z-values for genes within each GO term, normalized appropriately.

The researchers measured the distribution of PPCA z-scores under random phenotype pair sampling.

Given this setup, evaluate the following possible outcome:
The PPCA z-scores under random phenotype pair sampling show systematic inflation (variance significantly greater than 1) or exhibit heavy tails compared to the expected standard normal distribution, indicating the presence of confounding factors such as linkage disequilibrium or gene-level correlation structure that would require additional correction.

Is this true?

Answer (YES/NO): NO